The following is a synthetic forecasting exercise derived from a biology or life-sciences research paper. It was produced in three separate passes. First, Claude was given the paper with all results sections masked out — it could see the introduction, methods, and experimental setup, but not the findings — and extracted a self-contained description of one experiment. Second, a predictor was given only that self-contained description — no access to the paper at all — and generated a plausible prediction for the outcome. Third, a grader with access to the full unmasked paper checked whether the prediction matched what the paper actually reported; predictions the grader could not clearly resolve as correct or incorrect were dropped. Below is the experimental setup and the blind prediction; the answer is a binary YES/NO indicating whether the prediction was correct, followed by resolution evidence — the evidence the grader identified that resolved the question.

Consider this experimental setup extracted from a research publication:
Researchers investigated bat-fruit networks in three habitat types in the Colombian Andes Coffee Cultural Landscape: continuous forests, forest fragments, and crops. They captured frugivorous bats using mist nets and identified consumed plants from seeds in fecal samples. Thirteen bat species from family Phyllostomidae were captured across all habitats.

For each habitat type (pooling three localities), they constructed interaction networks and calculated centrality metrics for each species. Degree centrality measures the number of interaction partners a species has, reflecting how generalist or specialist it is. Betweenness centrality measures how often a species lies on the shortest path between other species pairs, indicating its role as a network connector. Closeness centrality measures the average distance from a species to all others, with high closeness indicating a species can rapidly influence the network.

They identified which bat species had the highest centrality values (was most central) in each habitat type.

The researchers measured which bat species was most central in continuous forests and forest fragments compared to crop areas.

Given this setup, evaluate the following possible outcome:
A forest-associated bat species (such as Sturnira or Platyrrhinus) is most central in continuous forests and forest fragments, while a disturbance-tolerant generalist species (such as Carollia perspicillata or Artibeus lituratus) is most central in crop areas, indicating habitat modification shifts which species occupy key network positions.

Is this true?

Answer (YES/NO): NO